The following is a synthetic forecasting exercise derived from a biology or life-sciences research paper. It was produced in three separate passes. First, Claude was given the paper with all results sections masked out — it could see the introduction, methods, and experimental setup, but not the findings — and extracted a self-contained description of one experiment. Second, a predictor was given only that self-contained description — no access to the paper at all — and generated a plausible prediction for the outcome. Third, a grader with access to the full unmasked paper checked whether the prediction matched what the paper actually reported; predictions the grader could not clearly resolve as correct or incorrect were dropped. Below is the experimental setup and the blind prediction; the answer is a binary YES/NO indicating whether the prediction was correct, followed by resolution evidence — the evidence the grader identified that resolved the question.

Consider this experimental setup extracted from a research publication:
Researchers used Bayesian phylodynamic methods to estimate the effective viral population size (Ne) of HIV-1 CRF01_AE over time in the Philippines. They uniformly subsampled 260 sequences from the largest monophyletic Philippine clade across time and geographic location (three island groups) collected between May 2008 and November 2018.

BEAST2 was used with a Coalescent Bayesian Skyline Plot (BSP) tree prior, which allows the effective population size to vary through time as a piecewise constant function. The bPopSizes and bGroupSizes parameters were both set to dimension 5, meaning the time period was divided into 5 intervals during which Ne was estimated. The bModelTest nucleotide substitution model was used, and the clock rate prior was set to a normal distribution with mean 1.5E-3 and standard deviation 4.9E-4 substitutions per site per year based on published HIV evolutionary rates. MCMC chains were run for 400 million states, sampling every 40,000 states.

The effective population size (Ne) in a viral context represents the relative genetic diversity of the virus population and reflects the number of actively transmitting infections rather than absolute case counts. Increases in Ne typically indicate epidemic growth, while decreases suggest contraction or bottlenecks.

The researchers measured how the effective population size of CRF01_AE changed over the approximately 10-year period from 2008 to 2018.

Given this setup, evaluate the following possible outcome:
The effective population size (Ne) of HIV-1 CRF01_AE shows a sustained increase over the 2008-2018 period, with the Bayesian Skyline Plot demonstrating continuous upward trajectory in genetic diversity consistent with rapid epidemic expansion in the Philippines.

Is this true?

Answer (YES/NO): NO